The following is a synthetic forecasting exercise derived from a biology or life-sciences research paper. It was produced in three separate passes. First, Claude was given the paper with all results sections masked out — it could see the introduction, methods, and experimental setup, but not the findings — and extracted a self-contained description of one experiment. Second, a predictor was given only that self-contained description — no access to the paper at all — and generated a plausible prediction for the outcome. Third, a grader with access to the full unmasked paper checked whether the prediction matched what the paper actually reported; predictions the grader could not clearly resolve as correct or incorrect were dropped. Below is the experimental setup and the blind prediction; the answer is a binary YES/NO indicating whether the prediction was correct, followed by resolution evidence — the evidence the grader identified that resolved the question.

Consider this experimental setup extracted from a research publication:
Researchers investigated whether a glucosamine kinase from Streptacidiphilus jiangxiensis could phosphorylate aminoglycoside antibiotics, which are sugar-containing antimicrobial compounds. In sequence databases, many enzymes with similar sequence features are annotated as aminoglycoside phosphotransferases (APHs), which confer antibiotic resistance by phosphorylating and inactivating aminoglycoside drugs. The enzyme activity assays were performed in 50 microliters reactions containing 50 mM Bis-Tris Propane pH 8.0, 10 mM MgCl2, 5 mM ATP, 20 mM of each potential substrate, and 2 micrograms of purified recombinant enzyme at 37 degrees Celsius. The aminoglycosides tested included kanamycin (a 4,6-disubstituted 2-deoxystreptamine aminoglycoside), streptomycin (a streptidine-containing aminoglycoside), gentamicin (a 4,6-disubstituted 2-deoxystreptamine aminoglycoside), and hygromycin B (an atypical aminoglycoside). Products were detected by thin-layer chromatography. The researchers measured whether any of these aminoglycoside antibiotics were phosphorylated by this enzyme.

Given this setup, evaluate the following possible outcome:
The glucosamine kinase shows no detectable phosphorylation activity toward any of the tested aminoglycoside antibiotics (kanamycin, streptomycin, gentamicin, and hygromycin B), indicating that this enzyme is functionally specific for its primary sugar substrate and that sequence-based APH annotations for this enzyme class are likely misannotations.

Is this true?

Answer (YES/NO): YES